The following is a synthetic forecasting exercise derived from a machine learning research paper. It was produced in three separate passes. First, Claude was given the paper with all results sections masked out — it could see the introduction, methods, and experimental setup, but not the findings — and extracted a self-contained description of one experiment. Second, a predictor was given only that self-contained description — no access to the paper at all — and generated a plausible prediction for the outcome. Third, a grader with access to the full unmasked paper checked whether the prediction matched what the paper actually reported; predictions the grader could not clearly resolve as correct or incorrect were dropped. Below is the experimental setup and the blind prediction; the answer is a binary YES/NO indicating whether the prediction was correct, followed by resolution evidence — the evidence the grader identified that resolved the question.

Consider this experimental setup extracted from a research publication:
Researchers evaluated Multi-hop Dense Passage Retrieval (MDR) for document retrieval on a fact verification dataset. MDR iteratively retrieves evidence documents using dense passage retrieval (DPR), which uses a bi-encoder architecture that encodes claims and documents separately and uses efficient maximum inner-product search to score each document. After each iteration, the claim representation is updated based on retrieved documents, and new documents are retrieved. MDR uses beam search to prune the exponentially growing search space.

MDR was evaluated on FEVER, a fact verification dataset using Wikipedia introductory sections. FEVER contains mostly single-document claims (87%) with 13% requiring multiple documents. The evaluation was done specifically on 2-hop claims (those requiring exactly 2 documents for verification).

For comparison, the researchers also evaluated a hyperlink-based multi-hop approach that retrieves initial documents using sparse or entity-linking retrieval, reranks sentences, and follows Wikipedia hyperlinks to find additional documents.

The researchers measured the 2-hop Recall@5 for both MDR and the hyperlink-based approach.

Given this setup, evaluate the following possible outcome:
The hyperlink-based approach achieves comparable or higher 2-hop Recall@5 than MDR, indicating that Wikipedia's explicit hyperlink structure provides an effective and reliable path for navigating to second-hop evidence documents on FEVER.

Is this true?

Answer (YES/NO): NO